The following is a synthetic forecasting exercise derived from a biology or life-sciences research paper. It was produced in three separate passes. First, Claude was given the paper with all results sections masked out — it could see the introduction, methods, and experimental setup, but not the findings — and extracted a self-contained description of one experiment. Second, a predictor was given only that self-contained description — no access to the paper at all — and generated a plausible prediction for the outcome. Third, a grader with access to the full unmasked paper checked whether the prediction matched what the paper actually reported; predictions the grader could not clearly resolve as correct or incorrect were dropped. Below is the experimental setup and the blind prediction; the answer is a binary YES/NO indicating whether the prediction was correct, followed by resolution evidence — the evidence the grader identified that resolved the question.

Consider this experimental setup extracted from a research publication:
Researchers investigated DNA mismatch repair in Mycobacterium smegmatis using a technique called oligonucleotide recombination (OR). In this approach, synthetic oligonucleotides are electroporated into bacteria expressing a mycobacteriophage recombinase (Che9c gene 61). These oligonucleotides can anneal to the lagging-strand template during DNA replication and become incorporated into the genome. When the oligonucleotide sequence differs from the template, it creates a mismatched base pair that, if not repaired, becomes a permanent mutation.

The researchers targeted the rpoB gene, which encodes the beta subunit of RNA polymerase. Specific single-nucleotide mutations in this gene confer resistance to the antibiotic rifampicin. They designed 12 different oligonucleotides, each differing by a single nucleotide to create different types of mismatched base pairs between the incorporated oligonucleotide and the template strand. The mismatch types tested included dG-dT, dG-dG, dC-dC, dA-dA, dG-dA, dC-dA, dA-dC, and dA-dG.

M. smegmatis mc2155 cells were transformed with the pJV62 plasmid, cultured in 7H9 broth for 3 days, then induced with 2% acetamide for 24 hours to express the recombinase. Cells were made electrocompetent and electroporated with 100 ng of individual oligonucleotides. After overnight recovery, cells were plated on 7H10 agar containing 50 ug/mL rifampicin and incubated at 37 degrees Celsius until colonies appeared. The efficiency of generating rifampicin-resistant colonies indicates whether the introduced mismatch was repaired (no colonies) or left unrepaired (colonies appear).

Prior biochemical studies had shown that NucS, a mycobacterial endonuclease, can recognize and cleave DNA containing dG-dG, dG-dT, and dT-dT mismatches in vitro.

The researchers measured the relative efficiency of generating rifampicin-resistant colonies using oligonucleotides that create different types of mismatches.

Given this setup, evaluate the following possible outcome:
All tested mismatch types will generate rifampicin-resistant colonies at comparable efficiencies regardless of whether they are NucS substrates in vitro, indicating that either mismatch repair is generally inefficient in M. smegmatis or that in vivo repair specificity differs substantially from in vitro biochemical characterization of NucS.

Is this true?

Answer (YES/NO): NO